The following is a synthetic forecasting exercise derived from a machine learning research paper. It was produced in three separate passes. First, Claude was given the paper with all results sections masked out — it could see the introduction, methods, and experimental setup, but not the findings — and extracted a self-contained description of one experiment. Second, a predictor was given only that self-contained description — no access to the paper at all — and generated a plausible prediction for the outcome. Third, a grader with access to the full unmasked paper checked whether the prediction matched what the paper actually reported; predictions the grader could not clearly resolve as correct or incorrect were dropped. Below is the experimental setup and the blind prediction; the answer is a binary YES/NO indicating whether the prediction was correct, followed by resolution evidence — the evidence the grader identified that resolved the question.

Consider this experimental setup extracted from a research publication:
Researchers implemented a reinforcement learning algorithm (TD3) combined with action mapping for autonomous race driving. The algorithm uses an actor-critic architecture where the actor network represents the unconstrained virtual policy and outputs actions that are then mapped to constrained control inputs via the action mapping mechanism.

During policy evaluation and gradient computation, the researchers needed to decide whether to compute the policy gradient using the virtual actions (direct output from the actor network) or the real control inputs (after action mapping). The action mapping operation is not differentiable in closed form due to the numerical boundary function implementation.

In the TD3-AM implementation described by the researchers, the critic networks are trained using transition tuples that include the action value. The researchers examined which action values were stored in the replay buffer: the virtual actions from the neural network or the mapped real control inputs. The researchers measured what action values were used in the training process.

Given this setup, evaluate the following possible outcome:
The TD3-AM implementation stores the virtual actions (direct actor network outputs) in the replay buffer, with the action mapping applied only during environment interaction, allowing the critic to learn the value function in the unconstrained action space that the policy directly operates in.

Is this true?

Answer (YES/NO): YES